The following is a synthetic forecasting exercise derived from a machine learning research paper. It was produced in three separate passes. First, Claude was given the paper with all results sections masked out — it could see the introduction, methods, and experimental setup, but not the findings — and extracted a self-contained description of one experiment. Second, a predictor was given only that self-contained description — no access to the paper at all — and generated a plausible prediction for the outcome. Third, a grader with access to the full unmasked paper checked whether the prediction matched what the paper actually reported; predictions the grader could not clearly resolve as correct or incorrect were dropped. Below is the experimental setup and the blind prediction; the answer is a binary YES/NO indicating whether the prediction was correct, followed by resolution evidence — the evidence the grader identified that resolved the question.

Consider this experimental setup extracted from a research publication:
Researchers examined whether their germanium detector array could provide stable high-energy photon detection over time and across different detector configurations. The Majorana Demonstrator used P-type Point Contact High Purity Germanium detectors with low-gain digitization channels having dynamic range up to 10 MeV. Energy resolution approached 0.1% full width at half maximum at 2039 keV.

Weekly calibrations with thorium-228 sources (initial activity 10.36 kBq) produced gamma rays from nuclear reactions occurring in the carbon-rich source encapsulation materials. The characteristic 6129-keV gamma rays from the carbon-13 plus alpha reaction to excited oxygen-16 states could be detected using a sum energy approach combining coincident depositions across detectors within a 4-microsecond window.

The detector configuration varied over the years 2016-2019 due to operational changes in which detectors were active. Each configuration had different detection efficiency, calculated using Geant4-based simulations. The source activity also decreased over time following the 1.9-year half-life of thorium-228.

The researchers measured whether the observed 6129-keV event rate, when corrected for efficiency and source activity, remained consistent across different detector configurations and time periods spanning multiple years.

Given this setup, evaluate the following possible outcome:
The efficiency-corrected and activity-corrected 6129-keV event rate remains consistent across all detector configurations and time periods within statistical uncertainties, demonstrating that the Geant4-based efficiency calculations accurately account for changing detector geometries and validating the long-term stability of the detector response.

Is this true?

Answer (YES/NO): YES